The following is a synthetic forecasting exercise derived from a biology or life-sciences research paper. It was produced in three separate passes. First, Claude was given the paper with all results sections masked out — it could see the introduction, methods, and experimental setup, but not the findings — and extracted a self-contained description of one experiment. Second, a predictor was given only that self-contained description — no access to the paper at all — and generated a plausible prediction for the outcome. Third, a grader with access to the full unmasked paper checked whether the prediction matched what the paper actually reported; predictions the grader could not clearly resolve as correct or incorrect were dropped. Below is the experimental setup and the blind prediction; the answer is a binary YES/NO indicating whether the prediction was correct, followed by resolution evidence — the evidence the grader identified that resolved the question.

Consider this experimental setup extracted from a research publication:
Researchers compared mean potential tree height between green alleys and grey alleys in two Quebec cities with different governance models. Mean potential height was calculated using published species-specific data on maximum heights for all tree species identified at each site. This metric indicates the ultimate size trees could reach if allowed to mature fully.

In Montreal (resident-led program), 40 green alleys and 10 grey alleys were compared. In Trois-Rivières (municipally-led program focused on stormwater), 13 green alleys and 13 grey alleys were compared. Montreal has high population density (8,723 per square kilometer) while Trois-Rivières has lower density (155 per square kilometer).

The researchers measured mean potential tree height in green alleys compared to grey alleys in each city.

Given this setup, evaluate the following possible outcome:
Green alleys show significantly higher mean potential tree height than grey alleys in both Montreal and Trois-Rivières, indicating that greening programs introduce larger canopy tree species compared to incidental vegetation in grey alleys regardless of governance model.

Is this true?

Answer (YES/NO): NO